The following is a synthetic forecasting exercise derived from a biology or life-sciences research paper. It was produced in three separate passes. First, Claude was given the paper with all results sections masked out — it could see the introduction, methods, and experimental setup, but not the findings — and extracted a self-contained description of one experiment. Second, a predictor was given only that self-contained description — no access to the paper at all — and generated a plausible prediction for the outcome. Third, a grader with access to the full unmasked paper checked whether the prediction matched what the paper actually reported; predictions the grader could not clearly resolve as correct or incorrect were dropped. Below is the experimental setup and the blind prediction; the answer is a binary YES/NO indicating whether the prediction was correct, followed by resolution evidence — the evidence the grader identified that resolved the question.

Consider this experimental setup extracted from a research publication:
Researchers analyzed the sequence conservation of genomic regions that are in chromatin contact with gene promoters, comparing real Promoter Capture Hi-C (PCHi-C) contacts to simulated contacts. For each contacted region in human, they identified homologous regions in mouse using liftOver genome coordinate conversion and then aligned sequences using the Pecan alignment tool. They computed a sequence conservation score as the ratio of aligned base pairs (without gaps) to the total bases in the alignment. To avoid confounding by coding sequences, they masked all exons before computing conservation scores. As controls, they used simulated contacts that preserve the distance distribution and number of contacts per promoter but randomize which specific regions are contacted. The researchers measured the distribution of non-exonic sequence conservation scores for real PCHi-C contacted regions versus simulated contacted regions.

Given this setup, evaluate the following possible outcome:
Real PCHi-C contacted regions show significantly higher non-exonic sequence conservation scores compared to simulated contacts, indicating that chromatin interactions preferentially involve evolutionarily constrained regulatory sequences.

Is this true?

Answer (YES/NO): YES